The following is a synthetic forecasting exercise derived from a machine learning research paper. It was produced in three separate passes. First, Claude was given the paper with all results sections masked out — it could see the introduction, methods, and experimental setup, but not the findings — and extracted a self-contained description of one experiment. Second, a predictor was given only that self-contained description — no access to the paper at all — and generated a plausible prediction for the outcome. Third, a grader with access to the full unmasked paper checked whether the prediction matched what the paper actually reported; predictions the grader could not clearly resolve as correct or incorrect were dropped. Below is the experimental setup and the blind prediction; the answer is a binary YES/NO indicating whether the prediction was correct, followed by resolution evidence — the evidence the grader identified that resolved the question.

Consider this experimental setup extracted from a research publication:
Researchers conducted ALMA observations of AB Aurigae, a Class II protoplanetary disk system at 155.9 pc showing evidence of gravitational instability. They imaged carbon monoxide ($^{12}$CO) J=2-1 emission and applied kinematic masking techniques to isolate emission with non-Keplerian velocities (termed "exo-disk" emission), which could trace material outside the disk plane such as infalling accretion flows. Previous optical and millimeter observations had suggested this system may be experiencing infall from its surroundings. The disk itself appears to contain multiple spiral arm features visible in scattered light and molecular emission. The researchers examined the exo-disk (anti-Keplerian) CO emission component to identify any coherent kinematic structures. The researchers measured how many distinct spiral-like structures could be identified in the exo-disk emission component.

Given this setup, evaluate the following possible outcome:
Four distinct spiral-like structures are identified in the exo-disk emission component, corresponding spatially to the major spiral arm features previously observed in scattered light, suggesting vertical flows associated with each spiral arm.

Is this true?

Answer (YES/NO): NO